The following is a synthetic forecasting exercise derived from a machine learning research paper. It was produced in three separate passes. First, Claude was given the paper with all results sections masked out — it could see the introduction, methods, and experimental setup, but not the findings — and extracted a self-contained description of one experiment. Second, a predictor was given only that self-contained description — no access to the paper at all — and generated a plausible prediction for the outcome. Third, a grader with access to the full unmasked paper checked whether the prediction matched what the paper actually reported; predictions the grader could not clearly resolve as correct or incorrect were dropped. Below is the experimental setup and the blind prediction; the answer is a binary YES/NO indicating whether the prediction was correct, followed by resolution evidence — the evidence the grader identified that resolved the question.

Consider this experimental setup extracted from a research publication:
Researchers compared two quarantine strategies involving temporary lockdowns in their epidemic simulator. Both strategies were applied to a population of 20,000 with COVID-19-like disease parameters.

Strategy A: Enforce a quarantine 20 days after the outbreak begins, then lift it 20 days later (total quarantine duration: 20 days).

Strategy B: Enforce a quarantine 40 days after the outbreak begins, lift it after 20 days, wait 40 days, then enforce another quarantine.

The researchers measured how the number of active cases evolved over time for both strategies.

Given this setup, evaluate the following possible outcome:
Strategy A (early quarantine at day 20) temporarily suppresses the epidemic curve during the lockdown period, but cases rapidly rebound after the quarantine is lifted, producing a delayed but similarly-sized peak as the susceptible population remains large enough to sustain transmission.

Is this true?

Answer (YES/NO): NO